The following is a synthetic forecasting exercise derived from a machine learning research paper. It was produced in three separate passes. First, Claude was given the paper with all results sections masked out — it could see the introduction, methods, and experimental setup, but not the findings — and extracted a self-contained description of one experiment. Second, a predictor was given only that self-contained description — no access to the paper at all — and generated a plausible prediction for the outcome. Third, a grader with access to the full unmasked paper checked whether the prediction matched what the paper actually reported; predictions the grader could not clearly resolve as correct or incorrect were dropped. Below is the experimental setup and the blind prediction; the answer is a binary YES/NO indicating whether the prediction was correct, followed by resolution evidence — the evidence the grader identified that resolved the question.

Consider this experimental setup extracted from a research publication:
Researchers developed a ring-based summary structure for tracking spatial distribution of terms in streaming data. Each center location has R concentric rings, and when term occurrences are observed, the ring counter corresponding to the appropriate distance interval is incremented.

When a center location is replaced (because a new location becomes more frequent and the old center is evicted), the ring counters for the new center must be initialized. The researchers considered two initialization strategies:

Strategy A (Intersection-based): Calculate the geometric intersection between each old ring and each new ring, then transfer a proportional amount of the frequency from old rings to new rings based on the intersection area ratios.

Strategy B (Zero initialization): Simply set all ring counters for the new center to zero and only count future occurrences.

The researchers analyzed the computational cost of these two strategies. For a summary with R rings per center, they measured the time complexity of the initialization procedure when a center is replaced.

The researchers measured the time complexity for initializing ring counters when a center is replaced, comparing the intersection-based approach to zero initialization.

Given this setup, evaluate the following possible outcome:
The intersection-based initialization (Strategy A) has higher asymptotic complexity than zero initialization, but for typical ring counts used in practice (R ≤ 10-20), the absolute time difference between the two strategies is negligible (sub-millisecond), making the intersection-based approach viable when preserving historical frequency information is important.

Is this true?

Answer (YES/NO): NO